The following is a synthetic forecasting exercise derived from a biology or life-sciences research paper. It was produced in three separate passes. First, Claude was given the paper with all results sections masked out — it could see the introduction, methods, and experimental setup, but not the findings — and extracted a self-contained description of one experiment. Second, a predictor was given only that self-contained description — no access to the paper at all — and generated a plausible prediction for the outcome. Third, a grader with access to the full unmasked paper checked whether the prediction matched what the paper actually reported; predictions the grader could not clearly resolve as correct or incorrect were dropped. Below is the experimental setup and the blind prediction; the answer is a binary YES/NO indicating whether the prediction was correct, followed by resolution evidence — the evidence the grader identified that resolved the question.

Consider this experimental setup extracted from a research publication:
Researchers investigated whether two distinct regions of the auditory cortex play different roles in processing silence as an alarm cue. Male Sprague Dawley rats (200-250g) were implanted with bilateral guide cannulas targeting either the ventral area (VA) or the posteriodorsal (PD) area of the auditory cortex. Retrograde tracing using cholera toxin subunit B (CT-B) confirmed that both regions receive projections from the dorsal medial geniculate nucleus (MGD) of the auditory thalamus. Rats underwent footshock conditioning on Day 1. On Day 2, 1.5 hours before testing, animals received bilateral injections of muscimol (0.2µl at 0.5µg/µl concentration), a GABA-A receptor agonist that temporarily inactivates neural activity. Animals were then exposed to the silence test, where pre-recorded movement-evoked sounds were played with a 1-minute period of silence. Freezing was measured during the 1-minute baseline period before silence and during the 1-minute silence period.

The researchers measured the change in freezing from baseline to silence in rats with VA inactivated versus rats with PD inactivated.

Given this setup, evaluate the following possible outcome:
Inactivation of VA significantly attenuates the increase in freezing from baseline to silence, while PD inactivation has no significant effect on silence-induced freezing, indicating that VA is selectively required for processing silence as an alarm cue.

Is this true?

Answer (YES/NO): YES